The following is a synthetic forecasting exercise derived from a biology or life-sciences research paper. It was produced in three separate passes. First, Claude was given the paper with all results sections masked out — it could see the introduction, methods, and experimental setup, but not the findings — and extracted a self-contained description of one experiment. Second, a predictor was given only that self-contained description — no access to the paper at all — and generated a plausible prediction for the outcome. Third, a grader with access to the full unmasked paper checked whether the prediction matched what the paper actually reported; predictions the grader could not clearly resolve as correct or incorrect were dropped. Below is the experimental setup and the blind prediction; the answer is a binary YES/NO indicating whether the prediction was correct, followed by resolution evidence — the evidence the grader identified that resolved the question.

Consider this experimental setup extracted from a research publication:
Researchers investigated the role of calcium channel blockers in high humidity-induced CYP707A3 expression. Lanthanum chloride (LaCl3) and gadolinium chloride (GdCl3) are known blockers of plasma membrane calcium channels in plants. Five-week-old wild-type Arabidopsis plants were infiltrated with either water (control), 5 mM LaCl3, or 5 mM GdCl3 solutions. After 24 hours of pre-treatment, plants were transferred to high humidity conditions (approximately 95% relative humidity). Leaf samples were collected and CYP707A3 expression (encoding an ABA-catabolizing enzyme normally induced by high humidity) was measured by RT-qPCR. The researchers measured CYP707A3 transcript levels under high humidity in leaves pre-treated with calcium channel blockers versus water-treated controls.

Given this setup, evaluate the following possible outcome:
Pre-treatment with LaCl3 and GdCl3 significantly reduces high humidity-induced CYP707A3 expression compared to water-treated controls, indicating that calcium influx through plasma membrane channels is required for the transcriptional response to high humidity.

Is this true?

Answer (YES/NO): YES